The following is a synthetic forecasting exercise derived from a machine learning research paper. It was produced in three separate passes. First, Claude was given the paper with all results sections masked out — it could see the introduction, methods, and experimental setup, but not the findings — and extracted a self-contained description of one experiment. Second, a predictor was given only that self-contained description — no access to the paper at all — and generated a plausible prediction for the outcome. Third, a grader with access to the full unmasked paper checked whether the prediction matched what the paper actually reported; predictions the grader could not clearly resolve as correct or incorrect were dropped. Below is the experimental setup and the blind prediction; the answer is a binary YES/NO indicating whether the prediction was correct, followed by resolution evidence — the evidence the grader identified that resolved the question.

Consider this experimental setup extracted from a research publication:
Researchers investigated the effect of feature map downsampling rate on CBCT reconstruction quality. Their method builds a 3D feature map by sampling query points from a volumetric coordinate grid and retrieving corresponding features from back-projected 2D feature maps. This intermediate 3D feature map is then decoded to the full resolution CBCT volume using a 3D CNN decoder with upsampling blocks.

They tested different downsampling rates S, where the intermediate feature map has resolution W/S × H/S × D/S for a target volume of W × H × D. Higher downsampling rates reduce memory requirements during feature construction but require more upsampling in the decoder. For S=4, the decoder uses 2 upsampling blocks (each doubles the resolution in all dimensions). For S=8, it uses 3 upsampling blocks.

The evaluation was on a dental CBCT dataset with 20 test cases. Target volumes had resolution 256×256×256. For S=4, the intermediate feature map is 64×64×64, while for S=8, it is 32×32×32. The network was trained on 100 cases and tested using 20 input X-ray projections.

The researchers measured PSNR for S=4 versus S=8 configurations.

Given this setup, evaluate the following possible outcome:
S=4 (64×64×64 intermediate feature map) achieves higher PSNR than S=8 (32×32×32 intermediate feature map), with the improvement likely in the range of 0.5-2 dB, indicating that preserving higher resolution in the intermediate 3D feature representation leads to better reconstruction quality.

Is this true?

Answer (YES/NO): NO